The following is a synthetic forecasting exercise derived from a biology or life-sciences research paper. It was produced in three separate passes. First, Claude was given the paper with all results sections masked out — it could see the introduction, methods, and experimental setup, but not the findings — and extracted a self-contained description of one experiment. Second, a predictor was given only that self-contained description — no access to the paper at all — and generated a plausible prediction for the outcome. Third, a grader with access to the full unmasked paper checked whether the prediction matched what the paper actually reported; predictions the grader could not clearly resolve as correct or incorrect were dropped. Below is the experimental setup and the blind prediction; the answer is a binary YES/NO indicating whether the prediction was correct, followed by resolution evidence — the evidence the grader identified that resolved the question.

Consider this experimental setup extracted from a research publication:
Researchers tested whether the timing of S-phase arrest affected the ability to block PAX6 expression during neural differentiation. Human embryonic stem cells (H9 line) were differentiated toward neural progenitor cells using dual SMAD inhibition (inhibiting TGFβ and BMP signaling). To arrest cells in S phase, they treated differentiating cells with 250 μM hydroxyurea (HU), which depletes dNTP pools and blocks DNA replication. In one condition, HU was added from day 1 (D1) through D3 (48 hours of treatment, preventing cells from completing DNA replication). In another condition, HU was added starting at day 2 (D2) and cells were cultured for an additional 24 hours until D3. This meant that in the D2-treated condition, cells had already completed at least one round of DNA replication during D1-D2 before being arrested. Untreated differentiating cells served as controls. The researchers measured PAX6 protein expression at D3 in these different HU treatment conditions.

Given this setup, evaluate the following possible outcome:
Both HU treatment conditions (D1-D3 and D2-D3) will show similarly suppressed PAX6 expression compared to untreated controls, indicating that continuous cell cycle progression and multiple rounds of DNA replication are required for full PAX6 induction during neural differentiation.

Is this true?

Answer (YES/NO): YES